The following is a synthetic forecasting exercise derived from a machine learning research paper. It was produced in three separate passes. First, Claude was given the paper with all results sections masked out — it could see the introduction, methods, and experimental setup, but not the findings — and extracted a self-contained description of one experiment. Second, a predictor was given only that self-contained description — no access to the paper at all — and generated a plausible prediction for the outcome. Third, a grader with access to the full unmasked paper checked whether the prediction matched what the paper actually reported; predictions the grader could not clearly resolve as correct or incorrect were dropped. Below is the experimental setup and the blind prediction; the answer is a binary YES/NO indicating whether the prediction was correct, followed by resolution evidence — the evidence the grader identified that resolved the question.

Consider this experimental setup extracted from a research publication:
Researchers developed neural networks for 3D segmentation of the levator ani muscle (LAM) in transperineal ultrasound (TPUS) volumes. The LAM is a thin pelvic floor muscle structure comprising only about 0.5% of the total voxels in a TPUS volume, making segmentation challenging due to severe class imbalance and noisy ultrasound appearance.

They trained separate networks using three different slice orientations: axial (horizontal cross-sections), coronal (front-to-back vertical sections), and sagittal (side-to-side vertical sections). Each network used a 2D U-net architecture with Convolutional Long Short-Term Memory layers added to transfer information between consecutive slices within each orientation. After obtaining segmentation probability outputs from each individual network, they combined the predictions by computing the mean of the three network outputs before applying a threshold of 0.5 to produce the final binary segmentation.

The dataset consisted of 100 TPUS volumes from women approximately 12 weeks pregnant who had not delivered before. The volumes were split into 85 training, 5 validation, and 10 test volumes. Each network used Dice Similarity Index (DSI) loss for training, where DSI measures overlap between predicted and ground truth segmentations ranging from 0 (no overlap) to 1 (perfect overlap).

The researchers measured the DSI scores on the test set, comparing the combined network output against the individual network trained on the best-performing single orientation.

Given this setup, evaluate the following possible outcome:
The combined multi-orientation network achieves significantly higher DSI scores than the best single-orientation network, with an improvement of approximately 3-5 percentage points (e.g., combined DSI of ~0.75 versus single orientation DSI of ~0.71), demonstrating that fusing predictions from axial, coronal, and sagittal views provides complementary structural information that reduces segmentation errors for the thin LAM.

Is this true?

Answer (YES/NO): NO